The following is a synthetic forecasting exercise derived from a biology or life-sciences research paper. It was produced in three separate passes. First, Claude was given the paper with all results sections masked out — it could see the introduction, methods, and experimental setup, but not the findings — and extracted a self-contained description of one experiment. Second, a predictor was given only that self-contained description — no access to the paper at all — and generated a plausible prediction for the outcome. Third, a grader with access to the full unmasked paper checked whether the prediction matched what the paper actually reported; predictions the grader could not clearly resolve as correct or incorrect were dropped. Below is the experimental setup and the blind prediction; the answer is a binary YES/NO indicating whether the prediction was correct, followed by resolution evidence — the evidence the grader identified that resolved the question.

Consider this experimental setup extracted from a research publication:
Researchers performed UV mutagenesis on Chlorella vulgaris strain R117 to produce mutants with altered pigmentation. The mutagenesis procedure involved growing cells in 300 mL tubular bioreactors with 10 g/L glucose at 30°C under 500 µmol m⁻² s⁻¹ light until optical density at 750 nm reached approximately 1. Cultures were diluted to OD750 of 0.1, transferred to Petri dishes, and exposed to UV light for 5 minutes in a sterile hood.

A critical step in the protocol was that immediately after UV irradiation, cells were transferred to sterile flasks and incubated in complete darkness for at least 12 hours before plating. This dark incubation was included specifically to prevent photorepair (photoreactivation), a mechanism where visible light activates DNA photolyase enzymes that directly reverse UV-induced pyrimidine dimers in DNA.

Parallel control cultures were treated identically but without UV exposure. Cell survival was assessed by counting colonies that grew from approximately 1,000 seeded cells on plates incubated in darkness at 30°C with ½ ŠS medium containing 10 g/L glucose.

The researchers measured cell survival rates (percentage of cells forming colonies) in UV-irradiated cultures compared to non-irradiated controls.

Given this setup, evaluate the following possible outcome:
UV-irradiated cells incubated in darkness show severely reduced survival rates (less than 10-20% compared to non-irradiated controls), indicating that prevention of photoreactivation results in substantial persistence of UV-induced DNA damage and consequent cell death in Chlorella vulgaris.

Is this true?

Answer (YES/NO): YES